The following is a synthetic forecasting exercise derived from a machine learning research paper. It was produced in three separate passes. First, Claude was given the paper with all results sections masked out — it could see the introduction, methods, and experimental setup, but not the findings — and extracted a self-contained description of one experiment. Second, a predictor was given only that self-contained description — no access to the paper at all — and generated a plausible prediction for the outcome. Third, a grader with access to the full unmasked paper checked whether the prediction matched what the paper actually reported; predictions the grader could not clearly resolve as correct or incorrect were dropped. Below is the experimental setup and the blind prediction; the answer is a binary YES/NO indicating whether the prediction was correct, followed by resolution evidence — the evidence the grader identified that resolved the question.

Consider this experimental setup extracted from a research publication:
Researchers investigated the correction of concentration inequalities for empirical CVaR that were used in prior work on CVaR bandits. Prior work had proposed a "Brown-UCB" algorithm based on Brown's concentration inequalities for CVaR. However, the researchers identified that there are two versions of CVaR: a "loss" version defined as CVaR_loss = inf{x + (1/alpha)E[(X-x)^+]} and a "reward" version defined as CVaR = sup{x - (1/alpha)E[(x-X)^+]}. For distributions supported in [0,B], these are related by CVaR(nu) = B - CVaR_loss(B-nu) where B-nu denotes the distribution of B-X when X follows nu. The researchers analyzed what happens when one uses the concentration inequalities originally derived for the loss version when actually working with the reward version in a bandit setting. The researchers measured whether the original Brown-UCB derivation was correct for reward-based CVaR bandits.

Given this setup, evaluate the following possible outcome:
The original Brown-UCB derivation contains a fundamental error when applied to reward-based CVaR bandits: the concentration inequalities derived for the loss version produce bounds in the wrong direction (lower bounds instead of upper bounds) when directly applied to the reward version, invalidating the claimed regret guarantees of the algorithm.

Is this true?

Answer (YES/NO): YES